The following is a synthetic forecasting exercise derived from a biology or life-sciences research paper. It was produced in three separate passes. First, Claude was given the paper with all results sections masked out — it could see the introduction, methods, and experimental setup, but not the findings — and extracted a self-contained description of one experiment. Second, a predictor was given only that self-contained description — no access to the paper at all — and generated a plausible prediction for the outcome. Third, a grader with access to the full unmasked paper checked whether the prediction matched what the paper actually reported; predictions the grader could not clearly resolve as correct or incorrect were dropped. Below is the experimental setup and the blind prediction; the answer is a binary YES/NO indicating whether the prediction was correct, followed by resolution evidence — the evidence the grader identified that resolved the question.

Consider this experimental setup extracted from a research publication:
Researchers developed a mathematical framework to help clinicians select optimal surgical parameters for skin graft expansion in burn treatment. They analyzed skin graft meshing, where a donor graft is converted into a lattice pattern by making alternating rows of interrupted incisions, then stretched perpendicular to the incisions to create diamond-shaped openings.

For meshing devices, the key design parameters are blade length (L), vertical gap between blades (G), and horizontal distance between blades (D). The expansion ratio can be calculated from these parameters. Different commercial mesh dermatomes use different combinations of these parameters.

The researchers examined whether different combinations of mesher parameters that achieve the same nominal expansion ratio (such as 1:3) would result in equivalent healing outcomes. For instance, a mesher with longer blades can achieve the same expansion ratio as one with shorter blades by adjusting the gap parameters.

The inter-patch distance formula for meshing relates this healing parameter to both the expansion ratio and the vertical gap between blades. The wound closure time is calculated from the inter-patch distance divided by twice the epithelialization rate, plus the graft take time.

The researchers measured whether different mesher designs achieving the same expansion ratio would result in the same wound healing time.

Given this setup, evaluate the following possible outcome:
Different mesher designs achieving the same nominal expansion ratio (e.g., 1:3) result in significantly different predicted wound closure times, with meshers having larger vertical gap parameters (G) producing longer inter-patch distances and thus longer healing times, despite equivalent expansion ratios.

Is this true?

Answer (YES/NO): NO